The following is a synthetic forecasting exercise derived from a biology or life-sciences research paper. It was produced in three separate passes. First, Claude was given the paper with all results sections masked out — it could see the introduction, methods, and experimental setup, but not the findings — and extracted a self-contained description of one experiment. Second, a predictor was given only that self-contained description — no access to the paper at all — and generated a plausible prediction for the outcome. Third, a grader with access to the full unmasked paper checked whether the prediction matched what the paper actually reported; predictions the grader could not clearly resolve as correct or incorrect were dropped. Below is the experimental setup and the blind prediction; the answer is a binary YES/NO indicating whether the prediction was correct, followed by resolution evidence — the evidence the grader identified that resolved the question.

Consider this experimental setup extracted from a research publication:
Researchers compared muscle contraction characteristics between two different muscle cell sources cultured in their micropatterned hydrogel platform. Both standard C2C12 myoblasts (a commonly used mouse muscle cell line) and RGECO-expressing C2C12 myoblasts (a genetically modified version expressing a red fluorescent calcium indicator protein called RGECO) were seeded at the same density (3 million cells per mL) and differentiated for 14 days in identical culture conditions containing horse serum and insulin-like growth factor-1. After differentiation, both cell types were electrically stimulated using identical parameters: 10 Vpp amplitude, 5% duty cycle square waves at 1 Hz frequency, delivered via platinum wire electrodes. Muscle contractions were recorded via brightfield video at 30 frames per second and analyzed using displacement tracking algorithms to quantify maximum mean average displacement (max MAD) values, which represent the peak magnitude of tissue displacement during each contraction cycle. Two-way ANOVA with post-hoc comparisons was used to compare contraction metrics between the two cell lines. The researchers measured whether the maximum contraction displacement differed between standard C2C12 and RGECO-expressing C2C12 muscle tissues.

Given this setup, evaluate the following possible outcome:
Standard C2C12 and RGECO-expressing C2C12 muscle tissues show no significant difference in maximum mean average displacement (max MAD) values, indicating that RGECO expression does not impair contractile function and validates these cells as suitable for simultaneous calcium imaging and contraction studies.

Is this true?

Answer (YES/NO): YES